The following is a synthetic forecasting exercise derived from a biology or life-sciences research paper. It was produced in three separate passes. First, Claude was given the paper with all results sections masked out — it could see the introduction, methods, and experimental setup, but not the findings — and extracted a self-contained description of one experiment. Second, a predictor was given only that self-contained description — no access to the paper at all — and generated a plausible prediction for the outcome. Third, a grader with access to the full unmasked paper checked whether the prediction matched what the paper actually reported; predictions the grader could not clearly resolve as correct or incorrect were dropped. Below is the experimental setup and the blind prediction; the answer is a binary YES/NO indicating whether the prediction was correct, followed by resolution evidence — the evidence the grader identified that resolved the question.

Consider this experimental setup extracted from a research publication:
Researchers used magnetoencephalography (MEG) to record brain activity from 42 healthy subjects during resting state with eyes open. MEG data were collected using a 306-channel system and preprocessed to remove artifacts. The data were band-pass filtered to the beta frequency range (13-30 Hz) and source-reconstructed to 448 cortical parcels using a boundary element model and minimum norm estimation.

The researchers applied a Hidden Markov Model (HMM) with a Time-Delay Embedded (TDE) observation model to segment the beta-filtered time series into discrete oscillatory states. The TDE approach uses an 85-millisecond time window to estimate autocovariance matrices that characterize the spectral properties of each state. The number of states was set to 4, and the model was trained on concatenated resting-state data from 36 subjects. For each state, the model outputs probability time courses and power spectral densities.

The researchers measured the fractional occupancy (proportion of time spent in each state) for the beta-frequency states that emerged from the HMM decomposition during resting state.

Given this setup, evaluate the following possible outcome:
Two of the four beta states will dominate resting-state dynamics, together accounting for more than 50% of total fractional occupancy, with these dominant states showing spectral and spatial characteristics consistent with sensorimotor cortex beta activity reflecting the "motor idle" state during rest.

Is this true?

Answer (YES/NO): NO